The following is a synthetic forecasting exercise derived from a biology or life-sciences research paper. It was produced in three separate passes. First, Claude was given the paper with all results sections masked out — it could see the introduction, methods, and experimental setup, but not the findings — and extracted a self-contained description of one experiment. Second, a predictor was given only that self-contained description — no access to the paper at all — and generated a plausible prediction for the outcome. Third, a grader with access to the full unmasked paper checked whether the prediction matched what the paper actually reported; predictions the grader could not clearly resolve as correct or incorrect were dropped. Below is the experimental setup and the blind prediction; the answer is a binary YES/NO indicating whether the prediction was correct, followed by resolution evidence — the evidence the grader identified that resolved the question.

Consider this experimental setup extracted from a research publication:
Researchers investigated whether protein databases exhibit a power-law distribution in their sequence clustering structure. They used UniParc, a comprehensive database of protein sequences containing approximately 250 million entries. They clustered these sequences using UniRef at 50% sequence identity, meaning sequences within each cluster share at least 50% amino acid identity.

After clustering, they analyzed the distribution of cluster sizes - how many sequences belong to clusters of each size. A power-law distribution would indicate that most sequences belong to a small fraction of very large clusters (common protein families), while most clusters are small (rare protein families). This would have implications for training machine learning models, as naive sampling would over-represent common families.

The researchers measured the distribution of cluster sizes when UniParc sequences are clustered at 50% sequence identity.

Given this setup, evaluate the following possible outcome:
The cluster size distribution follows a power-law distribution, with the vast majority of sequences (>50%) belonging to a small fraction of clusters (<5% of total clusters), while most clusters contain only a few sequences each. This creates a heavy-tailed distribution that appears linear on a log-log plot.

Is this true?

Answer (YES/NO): YES